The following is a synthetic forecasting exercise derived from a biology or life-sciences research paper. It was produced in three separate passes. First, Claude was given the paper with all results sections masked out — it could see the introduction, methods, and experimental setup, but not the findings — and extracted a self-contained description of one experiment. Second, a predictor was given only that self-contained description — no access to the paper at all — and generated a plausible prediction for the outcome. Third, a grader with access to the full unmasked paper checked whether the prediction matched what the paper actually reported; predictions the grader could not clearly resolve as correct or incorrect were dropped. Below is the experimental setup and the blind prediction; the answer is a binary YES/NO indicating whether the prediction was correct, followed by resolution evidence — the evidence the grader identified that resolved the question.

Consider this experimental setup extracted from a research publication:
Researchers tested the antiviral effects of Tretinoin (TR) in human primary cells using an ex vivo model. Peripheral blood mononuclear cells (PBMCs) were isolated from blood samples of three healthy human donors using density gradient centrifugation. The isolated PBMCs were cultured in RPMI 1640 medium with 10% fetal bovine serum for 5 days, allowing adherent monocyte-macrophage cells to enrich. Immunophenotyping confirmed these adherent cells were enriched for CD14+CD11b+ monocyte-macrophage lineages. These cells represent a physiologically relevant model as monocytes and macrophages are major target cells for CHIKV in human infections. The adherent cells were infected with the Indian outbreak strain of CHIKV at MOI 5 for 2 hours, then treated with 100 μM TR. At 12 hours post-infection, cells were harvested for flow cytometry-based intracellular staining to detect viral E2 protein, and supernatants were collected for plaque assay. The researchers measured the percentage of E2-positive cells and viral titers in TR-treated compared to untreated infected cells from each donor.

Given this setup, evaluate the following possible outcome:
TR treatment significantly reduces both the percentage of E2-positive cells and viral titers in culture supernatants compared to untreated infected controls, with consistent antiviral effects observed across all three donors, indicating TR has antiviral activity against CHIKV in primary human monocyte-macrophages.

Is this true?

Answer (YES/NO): YES